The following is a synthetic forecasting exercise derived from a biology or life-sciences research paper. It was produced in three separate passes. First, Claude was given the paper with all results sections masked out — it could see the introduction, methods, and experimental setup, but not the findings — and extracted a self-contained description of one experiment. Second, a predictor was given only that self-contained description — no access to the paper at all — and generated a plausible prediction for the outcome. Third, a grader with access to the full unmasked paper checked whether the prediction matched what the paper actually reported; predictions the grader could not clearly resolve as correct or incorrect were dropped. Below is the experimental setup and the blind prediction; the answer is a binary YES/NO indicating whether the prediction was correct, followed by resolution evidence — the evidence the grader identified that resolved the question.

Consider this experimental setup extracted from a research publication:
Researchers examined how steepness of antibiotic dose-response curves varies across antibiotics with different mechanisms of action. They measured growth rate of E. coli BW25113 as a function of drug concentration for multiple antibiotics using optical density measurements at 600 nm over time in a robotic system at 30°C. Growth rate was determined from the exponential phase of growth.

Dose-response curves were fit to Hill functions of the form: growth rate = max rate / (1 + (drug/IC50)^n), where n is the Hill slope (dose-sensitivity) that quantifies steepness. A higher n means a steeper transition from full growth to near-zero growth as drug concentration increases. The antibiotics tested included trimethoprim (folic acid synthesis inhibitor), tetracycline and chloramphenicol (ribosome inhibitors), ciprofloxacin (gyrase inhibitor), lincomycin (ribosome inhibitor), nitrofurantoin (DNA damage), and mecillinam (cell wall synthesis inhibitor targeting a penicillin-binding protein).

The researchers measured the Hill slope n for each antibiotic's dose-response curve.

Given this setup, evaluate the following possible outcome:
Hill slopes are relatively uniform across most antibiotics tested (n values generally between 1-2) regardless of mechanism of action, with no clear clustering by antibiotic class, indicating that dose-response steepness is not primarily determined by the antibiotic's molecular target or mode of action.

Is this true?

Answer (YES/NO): NO